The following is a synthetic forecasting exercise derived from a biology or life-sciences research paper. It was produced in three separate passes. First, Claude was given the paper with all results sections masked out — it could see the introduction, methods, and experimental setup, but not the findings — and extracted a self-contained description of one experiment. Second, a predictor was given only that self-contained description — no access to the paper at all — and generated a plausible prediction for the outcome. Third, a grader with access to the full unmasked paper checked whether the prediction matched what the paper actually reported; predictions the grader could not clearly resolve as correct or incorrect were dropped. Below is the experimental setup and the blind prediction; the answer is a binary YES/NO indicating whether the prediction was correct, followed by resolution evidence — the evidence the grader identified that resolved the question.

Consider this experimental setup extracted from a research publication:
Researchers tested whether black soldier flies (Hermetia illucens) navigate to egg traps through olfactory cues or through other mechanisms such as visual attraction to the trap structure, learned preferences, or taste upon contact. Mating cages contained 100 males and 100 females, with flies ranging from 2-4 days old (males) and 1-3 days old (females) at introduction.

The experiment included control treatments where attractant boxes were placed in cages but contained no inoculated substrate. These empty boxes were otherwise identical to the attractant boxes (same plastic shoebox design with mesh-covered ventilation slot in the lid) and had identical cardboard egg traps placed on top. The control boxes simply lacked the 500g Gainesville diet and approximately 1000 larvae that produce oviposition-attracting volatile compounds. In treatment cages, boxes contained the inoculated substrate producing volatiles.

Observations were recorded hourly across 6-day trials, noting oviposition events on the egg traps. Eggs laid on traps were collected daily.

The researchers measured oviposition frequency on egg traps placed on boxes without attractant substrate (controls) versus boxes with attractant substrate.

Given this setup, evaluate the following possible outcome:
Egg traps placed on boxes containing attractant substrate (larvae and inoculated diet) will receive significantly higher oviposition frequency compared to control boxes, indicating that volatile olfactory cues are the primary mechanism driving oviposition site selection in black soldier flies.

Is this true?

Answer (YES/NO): YES